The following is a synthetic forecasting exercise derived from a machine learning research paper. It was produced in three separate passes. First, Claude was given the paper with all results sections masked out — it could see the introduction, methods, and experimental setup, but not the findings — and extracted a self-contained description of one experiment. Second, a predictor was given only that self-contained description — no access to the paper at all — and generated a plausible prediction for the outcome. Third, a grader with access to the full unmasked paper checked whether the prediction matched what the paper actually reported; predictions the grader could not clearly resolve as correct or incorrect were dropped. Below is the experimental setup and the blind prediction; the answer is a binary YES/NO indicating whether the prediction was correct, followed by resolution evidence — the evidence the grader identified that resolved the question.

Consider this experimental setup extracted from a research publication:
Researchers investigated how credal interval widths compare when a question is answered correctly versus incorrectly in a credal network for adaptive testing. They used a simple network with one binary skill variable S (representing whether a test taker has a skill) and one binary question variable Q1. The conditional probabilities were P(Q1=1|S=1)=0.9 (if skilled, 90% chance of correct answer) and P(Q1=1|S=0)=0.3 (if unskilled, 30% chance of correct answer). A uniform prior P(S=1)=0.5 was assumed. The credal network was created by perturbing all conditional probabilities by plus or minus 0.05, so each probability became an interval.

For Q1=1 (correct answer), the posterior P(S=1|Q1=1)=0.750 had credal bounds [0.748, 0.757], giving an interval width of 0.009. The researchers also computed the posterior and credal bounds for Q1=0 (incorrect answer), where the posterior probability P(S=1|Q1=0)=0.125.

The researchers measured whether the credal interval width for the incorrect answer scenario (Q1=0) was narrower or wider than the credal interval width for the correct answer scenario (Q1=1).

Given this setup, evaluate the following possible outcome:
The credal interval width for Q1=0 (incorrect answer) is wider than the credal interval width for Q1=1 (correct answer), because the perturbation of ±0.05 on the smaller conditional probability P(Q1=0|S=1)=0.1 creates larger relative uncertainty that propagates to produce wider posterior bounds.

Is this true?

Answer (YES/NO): YES